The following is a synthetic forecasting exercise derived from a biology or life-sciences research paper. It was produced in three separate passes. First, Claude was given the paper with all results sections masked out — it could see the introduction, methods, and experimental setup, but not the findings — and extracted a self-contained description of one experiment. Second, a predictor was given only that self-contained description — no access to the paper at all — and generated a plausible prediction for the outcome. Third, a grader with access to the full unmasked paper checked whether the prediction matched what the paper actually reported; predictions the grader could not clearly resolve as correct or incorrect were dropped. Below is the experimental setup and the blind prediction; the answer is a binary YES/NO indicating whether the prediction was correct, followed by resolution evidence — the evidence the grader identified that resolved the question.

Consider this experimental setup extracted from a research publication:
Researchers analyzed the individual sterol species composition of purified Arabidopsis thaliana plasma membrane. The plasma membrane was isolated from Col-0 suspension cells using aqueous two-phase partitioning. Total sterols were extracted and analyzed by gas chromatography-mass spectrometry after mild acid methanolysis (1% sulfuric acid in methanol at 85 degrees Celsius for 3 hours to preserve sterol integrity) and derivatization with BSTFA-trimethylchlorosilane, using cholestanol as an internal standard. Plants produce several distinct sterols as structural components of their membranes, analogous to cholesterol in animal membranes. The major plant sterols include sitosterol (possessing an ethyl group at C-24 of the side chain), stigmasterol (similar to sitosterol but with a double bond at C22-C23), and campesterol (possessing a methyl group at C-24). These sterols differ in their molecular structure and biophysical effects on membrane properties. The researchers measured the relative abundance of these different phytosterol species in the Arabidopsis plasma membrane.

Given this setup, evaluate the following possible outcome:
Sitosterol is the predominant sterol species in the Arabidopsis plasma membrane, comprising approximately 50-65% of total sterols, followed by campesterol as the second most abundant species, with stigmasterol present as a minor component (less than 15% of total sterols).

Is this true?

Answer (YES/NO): NO